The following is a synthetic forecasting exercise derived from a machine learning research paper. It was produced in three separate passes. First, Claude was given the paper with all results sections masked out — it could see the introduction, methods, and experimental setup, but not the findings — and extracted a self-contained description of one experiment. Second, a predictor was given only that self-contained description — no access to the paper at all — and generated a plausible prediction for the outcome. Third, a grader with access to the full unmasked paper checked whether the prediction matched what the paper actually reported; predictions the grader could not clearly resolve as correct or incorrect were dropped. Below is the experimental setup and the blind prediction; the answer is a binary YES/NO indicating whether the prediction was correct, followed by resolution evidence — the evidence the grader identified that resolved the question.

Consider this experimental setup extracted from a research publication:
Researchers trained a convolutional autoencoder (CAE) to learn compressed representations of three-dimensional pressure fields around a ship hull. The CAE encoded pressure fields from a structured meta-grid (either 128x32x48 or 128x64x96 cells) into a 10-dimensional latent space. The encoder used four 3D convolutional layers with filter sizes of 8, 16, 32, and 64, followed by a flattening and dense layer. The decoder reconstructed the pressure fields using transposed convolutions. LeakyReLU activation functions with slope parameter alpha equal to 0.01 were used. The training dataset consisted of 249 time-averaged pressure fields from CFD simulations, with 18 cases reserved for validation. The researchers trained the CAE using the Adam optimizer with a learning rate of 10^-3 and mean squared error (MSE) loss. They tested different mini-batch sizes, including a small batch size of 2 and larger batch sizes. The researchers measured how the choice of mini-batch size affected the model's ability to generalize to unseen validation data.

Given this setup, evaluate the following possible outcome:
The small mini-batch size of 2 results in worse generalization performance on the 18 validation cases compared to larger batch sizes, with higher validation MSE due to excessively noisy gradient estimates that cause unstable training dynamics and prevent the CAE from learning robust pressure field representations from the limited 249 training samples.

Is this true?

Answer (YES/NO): NO